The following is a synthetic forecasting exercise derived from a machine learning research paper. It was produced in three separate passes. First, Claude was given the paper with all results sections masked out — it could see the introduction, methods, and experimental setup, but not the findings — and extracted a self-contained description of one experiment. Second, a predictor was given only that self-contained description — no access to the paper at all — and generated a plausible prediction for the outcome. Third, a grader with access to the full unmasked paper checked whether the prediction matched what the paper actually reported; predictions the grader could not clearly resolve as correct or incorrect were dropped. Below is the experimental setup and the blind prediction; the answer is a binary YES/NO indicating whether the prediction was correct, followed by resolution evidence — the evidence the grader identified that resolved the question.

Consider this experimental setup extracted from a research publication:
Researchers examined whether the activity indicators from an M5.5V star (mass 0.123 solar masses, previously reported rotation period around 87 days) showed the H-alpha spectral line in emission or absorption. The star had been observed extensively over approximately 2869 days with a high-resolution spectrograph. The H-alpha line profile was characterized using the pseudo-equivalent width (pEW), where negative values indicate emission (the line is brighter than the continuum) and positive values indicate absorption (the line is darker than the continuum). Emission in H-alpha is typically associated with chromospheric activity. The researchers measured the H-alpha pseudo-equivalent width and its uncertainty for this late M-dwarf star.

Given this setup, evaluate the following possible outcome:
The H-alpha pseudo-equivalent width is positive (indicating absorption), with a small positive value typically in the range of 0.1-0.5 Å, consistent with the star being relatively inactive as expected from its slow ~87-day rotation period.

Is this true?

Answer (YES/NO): NO